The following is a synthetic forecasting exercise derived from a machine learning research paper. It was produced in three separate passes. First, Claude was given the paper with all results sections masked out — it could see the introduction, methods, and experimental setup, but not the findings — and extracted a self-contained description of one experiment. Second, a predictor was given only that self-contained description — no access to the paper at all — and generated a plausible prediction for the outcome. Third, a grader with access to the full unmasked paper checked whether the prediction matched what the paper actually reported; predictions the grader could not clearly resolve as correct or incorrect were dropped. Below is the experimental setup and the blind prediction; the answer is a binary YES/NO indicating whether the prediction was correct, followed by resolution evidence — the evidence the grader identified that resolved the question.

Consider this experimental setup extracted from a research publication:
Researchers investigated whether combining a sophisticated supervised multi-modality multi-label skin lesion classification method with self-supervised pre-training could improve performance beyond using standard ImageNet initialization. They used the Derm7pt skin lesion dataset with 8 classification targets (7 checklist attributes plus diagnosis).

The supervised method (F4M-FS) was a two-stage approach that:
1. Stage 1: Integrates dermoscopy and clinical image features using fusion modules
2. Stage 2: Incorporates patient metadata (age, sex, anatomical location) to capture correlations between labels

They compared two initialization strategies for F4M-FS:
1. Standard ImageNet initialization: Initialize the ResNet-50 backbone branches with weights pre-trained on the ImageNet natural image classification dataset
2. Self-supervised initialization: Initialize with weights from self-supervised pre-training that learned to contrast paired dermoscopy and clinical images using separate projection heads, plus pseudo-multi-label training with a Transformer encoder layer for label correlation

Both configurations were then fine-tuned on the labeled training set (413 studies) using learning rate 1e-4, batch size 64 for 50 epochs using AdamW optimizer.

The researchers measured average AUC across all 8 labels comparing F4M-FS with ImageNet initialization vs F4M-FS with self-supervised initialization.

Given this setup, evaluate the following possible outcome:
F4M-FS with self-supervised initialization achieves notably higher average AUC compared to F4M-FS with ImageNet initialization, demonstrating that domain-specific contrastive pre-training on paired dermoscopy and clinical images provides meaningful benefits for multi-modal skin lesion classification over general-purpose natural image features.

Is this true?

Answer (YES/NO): NO